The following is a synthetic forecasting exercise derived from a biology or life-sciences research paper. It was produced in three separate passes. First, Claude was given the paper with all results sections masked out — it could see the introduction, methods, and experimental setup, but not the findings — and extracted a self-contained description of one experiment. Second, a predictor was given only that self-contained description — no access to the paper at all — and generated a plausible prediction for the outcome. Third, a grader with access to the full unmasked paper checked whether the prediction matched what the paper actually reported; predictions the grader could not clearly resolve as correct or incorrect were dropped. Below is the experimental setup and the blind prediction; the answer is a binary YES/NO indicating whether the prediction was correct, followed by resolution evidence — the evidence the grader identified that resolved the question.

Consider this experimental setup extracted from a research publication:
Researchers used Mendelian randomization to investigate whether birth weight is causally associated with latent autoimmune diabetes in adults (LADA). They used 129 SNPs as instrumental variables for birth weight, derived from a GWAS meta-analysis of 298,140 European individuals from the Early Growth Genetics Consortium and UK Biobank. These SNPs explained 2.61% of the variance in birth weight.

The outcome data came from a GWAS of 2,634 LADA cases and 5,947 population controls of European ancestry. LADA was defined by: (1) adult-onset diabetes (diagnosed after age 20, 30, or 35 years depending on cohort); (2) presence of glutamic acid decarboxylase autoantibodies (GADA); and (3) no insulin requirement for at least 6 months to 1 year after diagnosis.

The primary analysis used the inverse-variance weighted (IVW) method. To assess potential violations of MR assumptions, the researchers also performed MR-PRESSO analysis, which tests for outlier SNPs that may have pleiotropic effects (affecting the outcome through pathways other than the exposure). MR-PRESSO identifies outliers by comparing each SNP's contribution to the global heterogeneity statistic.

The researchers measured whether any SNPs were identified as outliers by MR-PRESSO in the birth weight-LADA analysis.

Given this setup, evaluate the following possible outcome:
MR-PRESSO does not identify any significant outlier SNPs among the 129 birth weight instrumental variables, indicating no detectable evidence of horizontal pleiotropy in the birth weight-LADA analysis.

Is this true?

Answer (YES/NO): NO